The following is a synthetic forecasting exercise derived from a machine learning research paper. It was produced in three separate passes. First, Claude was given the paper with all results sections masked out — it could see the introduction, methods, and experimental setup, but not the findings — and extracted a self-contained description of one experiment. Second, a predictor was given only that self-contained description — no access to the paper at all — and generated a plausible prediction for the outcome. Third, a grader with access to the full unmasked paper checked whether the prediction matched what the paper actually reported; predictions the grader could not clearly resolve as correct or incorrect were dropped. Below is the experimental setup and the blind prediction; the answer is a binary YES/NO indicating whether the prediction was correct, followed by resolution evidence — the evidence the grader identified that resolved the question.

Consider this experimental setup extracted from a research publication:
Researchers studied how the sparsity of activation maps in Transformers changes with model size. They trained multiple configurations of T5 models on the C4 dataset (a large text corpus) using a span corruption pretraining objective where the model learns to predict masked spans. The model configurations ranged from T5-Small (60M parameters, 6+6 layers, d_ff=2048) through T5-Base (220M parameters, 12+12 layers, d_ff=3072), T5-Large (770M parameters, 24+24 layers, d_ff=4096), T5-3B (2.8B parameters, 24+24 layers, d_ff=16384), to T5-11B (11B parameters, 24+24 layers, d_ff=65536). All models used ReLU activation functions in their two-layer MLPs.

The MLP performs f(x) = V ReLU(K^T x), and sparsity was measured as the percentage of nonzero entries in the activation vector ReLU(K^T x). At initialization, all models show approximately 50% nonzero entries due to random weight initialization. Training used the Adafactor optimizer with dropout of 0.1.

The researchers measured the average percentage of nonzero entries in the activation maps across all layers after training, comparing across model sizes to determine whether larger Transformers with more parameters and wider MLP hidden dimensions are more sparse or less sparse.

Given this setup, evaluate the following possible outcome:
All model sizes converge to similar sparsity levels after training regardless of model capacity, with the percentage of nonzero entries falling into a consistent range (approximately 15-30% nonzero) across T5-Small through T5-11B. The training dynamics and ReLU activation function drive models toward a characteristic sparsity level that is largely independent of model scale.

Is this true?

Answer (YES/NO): NO